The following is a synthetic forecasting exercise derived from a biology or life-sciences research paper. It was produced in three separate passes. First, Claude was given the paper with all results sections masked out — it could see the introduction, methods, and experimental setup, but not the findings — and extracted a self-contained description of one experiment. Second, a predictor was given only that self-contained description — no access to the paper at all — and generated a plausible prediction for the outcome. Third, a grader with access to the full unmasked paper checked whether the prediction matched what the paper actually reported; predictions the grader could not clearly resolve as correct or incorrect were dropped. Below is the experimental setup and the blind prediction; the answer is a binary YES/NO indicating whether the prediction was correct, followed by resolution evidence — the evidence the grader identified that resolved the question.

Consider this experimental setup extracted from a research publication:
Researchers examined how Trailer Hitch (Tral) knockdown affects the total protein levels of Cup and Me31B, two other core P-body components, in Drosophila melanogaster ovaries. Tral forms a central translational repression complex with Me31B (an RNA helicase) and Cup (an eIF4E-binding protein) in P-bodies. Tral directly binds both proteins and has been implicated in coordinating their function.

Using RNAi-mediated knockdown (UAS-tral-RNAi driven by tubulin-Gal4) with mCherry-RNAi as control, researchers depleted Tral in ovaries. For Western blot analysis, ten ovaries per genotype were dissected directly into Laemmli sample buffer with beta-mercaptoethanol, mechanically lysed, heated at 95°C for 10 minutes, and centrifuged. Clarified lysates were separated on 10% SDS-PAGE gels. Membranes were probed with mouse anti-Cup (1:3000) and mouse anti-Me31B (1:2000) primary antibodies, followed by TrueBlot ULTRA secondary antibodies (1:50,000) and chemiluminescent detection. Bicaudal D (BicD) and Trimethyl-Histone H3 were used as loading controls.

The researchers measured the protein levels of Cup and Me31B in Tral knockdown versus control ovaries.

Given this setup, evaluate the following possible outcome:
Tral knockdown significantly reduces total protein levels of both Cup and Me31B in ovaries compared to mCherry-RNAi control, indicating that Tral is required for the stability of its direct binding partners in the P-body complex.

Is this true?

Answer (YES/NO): NO